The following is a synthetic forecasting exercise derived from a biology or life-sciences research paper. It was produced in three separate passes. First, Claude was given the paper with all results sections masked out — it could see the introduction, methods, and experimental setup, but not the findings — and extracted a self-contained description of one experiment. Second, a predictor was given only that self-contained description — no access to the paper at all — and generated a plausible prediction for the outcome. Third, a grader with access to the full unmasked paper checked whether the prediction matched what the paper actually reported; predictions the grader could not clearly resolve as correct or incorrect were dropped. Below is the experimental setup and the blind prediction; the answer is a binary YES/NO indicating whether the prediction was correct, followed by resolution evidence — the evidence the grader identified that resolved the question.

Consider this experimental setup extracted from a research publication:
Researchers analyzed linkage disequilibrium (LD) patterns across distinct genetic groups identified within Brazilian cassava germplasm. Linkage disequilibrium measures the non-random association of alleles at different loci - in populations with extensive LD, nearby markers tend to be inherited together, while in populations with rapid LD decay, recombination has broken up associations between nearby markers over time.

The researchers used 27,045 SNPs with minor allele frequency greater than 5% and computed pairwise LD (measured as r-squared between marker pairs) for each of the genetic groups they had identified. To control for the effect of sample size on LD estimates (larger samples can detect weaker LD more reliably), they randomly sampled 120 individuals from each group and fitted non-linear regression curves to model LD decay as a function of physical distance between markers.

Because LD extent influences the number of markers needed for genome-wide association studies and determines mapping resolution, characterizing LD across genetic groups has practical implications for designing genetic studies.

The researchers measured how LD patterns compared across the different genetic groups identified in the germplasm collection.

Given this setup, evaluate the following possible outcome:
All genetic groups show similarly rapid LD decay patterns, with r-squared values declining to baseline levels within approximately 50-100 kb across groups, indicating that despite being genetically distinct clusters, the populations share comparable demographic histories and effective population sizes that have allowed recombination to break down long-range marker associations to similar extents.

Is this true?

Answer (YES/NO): NO